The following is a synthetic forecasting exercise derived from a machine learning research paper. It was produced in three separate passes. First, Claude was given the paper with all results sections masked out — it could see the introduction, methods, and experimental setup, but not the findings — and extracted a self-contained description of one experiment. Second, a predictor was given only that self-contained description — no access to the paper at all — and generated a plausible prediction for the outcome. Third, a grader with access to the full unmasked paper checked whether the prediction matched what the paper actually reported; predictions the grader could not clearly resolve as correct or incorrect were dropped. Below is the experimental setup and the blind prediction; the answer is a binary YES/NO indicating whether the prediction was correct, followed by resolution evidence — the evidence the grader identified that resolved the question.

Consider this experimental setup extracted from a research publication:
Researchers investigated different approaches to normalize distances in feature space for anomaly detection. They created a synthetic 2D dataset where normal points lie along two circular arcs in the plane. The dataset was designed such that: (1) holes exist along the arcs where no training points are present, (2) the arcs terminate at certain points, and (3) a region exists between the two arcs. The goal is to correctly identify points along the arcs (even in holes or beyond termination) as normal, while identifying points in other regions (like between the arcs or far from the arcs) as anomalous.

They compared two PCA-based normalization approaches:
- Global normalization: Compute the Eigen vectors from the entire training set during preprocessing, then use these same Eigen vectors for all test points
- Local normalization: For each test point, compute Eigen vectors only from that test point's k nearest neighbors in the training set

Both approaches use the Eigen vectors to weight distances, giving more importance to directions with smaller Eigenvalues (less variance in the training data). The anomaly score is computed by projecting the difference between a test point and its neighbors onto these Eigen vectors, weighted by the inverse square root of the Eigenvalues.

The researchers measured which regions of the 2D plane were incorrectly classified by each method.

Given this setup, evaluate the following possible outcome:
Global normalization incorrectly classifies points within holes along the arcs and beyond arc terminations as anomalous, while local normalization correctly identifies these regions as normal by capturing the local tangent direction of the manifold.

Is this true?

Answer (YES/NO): YES